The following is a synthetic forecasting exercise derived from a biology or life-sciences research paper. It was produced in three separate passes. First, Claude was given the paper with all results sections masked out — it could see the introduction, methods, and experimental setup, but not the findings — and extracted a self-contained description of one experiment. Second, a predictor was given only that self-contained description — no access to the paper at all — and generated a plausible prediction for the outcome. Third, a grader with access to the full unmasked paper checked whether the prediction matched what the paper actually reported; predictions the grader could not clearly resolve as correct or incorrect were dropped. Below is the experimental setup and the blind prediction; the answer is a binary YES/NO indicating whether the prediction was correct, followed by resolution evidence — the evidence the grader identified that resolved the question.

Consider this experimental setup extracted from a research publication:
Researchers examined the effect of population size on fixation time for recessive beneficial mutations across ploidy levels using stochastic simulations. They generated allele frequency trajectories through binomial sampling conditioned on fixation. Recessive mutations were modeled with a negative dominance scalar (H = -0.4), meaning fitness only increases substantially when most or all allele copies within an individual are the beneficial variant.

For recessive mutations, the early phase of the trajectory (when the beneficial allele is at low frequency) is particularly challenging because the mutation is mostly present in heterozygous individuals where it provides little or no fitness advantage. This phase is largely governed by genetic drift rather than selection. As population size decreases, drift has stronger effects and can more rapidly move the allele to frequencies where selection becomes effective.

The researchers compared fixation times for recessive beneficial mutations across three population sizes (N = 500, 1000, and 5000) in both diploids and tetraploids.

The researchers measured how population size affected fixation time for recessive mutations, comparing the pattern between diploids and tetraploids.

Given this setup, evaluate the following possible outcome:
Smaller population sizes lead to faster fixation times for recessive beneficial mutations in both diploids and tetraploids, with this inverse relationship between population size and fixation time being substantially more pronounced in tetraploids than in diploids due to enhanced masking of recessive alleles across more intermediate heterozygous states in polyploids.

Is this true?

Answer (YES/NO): YES